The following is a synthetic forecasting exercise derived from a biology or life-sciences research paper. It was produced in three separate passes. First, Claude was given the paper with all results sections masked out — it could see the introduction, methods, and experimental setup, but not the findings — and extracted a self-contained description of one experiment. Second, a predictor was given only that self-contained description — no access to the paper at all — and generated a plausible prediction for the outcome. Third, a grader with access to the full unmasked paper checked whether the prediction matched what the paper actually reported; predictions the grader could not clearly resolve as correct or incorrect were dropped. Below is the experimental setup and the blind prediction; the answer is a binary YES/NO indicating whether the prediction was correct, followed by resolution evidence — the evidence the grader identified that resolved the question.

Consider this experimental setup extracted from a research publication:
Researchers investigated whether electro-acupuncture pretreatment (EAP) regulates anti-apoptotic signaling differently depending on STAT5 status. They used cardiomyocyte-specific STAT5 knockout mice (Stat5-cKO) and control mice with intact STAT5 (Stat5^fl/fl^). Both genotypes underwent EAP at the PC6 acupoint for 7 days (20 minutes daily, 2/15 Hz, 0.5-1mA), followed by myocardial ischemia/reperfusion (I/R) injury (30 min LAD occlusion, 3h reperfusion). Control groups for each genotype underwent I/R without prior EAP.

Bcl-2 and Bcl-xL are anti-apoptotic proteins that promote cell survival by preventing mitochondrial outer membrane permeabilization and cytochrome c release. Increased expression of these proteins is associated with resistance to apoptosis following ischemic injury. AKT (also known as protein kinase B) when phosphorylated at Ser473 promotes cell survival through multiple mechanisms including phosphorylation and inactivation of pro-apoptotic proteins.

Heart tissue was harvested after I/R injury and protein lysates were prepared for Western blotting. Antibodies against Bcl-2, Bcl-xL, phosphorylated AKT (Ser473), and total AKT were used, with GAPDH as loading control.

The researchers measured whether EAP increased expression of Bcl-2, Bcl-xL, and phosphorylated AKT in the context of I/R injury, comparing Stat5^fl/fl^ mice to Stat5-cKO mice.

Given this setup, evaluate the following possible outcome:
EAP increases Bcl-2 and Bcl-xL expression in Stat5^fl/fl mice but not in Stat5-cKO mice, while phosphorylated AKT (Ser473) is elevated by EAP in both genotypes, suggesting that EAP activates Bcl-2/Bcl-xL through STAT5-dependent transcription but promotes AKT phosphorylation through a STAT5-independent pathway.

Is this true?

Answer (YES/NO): NO